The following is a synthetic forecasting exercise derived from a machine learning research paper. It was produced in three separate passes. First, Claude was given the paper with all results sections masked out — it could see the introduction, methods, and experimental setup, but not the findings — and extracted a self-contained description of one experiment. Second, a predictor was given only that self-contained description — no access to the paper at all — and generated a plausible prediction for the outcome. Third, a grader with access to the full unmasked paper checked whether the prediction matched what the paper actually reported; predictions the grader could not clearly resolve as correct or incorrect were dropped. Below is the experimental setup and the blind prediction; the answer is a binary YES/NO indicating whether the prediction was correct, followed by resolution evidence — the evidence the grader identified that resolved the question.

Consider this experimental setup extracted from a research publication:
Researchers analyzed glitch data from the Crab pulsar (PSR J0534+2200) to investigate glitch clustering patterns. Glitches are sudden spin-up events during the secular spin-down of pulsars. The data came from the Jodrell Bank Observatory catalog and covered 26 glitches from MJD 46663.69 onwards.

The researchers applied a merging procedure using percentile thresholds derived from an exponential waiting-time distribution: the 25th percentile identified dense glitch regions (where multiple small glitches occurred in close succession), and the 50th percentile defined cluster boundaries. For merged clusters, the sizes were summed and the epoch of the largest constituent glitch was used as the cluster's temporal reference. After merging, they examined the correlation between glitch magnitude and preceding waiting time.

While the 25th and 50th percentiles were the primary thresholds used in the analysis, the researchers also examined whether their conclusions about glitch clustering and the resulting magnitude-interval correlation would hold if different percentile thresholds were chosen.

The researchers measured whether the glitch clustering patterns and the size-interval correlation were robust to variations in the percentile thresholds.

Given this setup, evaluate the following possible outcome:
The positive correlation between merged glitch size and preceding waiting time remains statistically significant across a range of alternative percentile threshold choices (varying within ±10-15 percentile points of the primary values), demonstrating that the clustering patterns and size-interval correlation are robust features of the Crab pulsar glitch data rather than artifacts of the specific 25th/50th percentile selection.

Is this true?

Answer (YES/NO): YES